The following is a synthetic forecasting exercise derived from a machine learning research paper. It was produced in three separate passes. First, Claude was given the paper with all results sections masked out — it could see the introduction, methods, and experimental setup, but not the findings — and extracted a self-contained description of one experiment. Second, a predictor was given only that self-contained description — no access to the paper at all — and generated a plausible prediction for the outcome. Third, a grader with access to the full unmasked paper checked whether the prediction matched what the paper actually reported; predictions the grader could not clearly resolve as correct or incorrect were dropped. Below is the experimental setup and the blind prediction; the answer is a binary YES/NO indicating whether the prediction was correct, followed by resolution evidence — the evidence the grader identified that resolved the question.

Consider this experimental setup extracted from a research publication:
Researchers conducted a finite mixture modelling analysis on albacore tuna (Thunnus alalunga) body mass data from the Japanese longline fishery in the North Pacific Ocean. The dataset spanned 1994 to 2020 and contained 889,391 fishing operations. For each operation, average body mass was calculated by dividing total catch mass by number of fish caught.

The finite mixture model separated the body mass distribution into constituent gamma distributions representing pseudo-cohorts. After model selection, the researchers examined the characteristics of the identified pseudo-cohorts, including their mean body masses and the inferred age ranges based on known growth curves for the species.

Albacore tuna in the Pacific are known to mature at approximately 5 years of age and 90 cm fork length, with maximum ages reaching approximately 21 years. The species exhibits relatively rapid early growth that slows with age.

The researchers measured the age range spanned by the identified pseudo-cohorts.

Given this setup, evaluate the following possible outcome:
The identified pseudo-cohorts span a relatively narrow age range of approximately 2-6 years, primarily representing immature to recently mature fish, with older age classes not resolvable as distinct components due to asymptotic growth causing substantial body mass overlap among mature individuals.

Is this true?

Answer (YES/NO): NO